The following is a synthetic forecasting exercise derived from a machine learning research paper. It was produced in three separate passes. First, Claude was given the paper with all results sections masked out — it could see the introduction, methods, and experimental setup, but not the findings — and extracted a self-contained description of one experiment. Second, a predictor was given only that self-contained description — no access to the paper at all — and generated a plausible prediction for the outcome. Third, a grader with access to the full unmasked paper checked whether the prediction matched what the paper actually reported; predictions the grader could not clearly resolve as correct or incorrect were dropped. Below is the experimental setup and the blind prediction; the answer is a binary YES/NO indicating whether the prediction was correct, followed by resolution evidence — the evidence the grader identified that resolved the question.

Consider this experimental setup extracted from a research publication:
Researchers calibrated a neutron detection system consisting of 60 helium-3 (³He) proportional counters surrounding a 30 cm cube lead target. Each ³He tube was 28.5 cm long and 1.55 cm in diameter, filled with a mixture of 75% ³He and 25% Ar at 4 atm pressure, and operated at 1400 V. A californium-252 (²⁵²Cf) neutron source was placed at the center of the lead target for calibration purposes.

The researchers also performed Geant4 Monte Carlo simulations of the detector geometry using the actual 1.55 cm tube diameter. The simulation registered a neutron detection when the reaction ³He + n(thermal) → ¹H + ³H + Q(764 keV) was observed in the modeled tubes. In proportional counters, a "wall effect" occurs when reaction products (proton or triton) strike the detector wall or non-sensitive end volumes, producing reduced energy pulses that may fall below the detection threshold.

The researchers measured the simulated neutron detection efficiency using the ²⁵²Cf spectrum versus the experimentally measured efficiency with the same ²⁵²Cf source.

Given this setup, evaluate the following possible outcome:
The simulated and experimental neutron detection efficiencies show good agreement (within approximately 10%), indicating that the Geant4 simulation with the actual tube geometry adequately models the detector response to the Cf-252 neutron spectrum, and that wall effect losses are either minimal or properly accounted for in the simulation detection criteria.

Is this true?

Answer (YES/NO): NO